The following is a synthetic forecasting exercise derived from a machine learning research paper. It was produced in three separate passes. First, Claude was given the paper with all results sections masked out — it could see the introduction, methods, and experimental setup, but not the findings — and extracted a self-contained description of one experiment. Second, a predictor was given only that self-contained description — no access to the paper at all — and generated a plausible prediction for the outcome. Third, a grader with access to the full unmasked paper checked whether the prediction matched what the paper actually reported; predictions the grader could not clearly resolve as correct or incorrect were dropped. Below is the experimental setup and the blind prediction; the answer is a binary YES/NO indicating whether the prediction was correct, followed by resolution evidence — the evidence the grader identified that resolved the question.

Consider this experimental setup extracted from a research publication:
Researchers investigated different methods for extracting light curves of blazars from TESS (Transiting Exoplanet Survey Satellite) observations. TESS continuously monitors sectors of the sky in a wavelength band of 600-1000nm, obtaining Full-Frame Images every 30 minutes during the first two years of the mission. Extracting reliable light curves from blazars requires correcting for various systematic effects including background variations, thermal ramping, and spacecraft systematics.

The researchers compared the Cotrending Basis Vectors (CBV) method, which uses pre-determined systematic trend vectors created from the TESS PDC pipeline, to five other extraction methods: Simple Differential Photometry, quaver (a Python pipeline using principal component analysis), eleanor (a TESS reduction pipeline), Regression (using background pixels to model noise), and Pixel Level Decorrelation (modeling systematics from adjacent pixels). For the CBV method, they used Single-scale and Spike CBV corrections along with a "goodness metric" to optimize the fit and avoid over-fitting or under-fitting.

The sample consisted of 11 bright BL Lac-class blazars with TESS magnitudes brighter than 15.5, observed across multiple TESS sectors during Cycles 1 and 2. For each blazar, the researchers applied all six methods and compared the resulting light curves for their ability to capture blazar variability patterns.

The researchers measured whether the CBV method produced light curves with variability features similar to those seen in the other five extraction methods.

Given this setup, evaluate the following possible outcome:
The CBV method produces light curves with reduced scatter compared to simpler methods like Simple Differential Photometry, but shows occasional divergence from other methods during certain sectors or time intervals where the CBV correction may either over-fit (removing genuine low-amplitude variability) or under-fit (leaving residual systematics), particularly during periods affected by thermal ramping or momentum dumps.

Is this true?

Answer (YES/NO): NO